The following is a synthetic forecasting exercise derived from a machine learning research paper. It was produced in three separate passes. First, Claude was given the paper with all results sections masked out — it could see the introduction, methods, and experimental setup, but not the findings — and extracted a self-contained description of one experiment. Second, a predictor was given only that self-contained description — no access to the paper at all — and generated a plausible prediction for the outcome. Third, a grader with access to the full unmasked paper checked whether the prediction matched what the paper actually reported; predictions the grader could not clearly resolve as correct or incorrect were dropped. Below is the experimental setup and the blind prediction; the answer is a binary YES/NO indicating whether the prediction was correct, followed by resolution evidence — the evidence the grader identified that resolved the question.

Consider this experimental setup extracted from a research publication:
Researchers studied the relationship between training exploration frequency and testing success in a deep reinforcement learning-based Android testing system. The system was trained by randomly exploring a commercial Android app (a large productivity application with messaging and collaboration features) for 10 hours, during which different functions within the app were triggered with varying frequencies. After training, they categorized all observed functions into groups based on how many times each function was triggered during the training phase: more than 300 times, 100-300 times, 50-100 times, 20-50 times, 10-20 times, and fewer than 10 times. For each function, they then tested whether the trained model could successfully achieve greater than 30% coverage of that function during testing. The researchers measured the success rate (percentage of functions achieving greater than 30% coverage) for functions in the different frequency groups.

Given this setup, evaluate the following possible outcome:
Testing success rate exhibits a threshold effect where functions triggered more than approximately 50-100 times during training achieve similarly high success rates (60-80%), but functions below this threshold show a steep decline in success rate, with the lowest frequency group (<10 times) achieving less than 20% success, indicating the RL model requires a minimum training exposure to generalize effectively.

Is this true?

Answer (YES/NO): NO